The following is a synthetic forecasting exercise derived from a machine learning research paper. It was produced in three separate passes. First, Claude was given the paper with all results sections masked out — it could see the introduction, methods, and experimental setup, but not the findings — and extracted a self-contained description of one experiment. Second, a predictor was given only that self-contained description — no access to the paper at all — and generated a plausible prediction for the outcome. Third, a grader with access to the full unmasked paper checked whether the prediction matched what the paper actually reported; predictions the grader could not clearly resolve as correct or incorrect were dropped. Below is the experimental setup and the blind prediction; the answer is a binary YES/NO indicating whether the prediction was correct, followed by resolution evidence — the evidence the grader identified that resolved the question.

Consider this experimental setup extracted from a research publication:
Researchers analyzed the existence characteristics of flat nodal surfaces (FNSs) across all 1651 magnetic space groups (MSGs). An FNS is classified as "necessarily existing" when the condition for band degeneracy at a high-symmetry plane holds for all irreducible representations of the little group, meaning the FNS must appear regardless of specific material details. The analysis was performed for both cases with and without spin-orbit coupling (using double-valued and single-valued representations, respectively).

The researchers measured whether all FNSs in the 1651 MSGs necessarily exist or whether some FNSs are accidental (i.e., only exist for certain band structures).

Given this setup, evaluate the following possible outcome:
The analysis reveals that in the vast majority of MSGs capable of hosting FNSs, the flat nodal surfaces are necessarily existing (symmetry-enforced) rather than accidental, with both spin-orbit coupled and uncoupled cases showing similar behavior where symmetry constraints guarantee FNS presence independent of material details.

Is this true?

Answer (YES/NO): YES